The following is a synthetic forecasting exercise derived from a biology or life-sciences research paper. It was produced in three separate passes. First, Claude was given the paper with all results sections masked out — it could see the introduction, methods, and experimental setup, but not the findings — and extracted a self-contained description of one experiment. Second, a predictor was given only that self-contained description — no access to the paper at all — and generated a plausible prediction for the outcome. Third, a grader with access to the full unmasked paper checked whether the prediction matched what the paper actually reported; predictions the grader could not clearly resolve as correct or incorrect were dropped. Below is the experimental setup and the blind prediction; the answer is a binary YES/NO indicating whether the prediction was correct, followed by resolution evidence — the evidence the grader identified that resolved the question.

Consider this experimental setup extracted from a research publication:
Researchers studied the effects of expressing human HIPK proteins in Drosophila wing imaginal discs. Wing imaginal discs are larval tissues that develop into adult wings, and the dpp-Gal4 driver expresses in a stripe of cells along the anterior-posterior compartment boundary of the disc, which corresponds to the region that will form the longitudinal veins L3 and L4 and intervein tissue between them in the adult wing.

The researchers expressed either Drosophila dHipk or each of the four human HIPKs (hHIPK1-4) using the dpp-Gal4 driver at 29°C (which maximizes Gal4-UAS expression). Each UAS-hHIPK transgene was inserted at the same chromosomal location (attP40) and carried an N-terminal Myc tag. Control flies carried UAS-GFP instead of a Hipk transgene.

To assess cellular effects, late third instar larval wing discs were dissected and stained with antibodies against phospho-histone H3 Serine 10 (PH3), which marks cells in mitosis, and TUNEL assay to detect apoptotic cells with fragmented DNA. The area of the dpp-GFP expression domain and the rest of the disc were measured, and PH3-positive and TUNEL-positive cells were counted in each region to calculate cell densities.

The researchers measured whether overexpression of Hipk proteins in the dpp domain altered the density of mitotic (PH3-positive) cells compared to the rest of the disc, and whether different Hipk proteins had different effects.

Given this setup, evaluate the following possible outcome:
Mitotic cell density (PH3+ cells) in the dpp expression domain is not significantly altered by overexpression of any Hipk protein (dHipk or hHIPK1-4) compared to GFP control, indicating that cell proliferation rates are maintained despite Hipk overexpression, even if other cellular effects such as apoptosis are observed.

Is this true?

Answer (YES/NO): NO